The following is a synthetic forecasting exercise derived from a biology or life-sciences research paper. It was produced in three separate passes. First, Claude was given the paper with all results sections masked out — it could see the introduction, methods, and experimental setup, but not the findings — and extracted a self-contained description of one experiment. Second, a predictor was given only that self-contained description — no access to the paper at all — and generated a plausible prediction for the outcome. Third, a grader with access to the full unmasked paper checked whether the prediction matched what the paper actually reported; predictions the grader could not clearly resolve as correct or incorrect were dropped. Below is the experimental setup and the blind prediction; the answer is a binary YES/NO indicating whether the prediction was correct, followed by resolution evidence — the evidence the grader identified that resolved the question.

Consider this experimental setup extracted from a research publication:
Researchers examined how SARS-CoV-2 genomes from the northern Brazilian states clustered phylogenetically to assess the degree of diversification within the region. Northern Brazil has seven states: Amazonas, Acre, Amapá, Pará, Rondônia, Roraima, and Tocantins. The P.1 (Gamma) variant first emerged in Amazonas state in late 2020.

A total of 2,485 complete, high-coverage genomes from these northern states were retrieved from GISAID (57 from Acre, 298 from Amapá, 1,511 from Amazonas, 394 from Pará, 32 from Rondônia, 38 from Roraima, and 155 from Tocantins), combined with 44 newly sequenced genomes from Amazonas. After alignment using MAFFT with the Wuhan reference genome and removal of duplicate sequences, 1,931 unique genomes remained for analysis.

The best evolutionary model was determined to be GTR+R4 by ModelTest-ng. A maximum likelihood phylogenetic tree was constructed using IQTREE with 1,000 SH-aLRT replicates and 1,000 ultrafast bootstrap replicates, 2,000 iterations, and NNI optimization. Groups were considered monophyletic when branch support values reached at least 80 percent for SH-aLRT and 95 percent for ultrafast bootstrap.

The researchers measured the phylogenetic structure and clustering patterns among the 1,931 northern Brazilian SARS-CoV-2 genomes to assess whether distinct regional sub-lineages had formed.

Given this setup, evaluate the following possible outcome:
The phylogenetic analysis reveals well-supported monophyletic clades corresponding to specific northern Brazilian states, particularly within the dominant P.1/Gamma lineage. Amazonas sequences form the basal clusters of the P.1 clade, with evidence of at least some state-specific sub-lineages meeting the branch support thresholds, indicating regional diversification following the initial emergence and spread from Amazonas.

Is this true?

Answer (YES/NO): NO